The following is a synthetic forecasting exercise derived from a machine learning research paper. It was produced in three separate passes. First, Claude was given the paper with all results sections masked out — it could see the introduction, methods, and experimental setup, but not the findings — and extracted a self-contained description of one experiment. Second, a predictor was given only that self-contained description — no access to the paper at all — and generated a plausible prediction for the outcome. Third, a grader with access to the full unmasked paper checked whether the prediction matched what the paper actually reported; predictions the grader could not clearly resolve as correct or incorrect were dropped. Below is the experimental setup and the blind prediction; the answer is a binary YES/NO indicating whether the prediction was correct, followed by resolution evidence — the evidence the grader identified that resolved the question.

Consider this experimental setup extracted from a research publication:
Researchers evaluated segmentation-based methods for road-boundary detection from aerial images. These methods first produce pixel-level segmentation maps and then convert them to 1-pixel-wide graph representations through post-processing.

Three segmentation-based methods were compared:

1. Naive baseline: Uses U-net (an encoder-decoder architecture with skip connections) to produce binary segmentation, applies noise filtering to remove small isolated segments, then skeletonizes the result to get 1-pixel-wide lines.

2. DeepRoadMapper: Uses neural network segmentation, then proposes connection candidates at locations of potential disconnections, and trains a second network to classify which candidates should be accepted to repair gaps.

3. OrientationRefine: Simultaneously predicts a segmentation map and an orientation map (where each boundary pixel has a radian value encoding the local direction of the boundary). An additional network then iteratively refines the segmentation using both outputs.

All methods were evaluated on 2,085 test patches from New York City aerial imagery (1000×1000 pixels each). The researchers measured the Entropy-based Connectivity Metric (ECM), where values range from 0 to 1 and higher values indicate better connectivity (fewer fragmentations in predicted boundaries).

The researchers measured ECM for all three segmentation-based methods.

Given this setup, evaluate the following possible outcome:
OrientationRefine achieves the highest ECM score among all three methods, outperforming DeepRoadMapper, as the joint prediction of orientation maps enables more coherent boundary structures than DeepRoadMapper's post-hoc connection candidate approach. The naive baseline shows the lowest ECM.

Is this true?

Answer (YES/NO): YES